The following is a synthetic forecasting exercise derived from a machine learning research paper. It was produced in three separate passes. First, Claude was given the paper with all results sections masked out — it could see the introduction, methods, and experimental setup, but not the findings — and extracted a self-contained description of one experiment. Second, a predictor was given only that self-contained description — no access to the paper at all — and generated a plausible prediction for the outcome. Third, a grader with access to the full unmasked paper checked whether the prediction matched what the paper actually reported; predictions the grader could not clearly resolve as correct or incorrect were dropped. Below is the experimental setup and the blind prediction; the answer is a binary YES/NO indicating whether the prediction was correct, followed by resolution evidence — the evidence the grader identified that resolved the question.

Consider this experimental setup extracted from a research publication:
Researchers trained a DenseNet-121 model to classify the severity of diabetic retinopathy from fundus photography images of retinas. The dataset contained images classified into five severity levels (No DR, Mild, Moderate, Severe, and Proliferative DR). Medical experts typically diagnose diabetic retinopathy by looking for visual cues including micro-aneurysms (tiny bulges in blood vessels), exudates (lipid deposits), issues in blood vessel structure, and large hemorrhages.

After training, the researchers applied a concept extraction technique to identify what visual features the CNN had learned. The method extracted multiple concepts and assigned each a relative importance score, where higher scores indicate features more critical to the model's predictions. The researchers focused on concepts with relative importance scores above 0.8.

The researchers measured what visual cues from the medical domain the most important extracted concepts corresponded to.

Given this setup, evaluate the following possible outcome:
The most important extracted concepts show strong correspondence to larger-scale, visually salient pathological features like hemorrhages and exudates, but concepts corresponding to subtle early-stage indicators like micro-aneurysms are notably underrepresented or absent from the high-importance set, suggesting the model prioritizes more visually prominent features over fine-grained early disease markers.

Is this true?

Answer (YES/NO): NO